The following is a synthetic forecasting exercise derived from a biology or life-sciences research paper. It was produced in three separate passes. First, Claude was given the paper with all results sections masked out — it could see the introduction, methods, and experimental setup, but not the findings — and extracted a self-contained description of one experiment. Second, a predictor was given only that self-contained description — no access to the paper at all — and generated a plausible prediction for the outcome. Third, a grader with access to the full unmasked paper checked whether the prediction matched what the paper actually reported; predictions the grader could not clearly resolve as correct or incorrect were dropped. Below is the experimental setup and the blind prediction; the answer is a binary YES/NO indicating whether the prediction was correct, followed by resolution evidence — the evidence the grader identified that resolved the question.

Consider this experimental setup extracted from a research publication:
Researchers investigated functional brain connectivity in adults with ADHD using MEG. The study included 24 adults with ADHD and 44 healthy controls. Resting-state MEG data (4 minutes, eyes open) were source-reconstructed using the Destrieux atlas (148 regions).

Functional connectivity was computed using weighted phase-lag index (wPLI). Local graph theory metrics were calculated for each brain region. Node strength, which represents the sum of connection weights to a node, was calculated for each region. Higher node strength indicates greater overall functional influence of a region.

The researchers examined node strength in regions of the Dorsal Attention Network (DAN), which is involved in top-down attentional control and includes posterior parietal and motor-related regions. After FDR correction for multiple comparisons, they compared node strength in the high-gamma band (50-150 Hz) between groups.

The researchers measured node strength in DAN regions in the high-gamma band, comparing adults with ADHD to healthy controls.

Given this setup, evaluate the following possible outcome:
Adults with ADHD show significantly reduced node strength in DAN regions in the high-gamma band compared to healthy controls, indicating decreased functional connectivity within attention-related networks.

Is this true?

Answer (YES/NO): YES